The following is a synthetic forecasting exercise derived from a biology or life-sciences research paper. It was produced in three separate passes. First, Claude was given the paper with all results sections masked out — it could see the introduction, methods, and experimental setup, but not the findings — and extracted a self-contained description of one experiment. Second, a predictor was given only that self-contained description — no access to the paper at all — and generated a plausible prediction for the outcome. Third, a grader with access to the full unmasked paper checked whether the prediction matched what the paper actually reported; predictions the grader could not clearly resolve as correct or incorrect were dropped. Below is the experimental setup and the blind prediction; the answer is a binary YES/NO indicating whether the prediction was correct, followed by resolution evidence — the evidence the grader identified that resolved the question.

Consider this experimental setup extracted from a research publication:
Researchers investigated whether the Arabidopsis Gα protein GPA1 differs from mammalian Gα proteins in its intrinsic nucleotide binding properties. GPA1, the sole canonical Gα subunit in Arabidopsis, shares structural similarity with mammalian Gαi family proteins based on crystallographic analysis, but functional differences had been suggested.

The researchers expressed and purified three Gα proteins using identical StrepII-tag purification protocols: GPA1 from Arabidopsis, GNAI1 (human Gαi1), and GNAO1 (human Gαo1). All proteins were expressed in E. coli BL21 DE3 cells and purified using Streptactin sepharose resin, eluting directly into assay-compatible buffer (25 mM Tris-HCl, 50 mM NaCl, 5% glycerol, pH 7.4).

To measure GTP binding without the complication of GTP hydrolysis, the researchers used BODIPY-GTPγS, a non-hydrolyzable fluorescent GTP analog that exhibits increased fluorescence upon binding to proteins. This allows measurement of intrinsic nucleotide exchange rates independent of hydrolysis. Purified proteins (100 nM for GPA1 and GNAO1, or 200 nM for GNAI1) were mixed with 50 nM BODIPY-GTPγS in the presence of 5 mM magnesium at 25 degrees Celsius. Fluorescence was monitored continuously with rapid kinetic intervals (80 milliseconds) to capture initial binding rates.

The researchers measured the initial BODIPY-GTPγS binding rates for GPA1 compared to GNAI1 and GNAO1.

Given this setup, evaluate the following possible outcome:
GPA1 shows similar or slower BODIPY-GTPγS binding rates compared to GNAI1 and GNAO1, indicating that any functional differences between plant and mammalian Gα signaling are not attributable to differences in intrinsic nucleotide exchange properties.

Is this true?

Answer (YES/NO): NO